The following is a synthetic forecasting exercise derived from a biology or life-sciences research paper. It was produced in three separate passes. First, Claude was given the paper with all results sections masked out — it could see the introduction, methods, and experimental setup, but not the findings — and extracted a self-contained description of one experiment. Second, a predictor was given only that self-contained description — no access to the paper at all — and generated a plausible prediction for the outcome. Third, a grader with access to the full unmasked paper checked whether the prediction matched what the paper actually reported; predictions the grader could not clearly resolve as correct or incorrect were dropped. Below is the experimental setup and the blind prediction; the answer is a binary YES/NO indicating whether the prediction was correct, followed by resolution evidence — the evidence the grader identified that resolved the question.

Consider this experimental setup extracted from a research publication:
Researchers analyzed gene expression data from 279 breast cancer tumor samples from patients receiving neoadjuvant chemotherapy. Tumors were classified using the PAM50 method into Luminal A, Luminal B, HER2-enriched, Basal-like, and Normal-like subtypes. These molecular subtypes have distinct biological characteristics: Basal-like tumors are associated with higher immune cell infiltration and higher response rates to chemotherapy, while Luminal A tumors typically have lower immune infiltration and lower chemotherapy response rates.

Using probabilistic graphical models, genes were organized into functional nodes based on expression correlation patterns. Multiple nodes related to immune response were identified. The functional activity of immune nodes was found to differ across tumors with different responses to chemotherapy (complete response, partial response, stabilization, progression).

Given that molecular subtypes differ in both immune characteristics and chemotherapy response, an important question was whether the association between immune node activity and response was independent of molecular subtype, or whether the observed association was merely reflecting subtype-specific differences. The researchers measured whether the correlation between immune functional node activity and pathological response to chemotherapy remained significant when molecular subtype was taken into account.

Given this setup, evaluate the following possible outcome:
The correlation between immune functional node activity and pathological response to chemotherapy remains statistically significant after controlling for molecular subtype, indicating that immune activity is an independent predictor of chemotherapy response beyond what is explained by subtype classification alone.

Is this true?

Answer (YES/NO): YES